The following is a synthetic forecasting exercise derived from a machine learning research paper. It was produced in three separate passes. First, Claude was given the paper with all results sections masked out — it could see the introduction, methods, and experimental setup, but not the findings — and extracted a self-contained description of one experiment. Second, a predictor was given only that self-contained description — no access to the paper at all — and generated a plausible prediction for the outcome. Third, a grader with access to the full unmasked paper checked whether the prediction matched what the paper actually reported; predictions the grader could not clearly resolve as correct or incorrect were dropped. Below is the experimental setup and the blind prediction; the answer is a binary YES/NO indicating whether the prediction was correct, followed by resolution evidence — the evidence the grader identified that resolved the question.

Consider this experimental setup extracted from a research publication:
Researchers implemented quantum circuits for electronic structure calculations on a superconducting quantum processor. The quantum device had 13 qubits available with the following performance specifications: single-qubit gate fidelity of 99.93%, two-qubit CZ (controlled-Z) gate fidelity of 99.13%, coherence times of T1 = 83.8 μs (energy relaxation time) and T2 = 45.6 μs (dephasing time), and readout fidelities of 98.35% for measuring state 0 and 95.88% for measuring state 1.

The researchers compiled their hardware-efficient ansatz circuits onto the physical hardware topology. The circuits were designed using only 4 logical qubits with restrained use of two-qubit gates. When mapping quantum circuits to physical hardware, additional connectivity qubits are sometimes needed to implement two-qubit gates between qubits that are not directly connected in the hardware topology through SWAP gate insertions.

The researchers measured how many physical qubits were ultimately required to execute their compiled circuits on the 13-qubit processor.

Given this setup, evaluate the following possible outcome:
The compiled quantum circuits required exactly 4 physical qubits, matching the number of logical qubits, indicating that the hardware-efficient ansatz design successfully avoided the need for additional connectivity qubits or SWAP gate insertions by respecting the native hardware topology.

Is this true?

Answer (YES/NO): YES